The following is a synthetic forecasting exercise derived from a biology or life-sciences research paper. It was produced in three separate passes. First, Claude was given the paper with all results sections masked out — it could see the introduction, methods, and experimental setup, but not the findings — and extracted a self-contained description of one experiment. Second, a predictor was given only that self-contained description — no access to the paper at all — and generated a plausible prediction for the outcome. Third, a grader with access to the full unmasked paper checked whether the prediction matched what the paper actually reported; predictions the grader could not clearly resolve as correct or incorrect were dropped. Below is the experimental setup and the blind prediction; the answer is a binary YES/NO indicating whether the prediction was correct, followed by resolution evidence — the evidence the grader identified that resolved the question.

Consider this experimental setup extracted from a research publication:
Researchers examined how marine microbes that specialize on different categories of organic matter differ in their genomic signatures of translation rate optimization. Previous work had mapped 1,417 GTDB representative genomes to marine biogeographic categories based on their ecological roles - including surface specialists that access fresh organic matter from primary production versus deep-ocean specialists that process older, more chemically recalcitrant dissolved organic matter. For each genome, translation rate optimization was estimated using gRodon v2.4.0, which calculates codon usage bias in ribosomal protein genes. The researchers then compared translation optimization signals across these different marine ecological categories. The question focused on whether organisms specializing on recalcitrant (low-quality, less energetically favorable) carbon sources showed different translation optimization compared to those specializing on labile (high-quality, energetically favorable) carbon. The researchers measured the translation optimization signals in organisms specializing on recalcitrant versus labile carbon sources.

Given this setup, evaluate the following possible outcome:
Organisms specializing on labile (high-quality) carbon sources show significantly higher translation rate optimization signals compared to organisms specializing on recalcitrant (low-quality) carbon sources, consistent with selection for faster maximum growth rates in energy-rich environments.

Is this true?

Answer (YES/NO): NO